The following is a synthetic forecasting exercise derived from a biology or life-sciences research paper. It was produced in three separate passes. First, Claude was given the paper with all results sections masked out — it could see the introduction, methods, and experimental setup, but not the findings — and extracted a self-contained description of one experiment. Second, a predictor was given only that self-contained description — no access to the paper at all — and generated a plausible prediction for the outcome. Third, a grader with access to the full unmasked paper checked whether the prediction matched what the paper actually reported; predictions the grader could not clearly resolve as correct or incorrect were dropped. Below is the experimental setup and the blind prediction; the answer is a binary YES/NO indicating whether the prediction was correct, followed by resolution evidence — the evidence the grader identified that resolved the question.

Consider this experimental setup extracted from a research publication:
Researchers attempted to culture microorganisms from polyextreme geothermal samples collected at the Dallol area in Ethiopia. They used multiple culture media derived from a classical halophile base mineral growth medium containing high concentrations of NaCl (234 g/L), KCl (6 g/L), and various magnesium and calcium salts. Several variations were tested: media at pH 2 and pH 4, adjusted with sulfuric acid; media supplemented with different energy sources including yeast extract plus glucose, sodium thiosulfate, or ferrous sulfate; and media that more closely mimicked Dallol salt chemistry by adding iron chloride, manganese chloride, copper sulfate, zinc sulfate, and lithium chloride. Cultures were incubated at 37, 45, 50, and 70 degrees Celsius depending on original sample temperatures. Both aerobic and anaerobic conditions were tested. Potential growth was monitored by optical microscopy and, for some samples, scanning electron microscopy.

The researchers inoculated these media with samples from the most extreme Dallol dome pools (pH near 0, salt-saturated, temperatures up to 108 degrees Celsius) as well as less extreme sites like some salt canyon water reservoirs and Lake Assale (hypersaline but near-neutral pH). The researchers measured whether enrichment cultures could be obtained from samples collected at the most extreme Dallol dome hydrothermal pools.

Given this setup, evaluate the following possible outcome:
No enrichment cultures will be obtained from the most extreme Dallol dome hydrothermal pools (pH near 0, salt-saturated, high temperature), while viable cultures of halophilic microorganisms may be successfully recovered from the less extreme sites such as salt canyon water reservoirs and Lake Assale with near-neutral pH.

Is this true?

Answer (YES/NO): YES